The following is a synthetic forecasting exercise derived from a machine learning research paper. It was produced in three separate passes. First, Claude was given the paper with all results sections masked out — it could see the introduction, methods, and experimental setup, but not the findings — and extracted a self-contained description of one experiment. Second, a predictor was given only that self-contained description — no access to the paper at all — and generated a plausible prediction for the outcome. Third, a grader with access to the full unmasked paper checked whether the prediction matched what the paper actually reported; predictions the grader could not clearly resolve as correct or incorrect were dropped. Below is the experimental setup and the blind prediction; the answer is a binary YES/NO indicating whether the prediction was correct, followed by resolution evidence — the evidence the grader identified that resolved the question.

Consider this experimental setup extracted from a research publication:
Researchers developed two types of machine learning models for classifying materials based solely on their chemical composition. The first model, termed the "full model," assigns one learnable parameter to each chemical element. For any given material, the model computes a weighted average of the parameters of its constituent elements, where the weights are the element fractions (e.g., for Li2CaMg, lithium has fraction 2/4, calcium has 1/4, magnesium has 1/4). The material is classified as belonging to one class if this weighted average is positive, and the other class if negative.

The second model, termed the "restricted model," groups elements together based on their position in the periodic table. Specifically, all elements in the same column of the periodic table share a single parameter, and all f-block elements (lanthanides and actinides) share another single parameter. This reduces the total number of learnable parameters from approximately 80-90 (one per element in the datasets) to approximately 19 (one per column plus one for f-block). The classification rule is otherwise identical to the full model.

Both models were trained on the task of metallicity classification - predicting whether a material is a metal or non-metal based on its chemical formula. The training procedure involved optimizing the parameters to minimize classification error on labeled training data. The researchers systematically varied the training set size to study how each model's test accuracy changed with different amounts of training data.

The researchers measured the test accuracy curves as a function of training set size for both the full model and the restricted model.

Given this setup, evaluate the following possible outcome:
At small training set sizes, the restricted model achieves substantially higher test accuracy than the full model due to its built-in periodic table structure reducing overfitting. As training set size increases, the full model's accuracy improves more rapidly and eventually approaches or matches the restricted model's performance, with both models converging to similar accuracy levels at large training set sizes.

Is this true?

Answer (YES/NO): NO